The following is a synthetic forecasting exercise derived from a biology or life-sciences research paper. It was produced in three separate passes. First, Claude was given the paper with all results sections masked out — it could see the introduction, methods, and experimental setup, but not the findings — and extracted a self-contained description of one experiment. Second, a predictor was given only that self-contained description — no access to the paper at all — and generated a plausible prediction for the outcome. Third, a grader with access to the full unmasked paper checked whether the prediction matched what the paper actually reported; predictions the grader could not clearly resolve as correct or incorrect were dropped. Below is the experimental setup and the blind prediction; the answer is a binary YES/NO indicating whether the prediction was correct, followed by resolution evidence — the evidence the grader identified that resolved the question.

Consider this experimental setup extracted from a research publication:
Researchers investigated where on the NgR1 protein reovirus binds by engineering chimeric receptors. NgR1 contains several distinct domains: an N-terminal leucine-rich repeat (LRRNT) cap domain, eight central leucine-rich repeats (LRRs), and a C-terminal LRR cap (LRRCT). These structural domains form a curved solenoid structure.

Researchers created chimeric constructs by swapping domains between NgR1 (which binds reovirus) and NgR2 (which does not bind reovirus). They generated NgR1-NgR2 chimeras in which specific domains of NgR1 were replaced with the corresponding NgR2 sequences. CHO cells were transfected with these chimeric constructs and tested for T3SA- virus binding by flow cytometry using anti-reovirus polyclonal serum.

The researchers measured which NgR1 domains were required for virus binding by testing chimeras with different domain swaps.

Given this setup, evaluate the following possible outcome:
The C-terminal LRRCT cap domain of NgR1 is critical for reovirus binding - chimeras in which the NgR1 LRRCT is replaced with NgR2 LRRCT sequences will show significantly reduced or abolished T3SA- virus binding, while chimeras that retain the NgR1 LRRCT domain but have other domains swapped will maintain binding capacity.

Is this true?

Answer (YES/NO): NO